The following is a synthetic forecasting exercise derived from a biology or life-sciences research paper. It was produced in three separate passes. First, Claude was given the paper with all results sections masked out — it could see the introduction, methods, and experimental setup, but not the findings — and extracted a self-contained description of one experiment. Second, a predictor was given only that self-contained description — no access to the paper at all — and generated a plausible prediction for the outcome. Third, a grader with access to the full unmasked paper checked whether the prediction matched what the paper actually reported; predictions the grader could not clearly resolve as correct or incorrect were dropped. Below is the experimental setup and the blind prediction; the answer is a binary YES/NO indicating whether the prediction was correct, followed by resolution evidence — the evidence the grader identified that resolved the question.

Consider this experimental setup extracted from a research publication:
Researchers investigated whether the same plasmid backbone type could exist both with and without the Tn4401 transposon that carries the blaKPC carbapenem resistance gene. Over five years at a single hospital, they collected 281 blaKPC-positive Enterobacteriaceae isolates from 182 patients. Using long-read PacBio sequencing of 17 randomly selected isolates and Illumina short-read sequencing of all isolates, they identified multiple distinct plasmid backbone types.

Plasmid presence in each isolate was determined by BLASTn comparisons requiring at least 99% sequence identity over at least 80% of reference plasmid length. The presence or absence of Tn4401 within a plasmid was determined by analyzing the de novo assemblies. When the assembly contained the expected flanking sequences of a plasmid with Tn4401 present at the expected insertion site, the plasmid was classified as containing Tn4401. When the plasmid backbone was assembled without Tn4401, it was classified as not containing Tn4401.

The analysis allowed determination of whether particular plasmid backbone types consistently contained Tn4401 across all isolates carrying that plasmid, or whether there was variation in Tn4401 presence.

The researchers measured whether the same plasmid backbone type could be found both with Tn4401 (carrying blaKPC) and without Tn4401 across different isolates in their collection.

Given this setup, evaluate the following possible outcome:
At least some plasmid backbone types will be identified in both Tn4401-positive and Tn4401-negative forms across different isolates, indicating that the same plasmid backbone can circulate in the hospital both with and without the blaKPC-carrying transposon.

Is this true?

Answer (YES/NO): YES